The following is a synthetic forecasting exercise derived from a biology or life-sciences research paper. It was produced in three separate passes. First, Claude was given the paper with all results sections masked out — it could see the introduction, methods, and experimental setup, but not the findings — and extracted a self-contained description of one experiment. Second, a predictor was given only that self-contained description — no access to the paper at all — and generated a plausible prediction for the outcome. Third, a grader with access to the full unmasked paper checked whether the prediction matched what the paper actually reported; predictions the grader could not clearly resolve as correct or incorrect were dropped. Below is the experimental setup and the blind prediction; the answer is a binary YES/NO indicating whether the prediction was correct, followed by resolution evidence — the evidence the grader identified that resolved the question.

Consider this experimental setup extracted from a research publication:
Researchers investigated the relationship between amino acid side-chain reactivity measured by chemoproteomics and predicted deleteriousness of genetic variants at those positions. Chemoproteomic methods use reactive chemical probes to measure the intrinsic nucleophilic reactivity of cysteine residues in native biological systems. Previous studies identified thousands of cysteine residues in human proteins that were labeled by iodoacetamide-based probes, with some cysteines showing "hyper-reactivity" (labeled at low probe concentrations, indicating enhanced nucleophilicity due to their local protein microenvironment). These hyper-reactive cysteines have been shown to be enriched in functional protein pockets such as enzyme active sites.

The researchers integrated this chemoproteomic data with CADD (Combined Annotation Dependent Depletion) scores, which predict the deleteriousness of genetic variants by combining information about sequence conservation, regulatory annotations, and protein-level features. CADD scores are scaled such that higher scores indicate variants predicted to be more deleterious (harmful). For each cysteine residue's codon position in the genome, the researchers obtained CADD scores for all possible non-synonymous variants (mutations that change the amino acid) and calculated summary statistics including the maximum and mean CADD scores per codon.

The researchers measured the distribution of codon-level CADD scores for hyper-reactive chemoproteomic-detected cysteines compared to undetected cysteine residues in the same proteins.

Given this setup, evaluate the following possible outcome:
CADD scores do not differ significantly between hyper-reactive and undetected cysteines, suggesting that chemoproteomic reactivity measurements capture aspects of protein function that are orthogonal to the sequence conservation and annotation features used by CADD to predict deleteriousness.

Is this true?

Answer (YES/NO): NO